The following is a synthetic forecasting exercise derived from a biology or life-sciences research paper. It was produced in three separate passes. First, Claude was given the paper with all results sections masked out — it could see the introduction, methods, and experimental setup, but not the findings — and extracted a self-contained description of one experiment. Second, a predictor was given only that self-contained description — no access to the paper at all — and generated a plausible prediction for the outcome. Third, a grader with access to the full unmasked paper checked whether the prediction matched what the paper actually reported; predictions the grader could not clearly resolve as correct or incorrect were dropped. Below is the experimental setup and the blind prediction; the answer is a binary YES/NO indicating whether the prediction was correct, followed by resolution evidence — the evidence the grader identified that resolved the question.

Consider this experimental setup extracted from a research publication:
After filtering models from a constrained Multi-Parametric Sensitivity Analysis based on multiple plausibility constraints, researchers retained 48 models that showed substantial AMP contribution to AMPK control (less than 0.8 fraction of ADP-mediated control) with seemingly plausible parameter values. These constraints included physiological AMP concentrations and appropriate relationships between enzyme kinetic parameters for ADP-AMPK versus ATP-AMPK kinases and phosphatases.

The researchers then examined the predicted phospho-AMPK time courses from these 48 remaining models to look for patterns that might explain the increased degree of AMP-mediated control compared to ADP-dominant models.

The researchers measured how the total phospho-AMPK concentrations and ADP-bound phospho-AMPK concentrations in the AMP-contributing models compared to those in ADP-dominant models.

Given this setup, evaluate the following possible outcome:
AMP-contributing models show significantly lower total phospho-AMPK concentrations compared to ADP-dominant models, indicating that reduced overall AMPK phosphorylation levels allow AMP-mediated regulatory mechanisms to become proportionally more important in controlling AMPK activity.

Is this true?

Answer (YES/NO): YES